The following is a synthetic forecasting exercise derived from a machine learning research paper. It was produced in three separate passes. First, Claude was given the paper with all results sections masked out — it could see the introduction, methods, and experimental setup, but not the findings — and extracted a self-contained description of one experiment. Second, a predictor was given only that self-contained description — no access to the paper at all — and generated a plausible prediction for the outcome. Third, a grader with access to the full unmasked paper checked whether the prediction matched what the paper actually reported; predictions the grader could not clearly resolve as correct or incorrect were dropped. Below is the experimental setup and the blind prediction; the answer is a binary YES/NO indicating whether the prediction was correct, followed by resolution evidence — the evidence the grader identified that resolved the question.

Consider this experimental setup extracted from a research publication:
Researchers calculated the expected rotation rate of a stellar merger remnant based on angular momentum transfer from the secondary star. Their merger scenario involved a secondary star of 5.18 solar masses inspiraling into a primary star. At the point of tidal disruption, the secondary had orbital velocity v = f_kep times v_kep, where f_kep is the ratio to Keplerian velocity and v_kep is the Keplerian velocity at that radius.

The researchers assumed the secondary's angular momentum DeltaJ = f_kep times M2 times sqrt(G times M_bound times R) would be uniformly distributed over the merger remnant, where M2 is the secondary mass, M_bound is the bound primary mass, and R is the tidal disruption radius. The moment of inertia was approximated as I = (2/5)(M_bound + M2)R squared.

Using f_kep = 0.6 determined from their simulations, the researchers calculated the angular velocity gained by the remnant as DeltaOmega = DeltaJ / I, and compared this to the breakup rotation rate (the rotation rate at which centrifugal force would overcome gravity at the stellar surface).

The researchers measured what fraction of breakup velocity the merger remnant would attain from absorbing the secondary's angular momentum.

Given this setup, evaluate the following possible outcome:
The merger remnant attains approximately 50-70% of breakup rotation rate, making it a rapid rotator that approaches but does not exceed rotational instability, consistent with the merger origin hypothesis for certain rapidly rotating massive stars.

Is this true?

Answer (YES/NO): NO